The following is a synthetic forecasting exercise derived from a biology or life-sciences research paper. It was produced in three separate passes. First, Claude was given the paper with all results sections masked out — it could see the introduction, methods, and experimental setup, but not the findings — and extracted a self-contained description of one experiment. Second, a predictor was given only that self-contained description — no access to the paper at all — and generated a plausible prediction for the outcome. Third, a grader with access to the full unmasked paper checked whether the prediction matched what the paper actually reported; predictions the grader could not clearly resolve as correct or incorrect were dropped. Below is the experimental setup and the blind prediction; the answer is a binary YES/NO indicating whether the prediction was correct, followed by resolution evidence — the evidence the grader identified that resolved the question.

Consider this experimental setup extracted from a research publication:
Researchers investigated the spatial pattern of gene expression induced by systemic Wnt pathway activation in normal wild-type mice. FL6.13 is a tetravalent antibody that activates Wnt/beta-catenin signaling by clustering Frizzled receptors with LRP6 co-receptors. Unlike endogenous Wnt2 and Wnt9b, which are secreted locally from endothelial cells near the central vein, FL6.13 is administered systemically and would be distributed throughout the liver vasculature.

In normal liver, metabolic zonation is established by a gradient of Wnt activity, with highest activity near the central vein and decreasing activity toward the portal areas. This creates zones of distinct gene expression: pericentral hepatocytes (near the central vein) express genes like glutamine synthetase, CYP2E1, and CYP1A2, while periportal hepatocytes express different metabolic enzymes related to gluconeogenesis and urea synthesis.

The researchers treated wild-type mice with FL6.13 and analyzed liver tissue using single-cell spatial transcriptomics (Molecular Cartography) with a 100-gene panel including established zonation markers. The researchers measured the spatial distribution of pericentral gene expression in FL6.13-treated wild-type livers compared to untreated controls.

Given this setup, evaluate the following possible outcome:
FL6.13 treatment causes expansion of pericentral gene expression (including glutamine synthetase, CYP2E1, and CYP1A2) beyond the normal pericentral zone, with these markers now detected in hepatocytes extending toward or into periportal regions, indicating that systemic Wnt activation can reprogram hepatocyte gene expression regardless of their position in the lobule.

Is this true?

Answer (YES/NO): YES